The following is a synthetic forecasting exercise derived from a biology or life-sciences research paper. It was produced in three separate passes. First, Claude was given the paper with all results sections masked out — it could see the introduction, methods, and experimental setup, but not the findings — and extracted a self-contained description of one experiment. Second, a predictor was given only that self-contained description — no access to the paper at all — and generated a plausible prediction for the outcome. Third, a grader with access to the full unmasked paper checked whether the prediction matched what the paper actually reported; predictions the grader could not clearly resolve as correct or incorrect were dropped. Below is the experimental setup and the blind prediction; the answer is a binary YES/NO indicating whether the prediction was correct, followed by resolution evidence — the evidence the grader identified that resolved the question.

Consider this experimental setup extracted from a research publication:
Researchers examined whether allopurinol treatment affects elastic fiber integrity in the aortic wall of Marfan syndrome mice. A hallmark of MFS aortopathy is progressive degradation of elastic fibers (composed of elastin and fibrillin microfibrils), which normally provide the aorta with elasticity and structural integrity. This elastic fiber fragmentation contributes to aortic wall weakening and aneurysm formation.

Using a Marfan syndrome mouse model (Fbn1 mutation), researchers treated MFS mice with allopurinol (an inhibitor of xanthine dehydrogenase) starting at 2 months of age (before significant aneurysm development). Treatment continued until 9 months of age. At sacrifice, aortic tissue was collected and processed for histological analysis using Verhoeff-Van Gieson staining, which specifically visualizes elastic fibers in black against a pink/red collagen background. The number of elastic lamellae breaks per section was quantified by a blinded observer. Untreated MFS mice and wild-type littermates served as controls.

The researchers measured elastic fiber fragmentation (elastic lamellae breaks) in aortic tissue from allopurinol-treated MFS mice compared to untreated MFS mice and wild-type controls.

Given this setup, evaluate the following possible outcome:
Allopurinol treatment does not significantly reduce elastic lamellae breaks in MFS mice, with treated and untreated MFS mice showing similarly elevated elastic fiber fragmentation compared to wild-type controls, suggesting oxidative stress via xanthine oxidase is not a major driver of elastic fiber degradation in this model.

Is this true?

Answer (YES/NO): NO